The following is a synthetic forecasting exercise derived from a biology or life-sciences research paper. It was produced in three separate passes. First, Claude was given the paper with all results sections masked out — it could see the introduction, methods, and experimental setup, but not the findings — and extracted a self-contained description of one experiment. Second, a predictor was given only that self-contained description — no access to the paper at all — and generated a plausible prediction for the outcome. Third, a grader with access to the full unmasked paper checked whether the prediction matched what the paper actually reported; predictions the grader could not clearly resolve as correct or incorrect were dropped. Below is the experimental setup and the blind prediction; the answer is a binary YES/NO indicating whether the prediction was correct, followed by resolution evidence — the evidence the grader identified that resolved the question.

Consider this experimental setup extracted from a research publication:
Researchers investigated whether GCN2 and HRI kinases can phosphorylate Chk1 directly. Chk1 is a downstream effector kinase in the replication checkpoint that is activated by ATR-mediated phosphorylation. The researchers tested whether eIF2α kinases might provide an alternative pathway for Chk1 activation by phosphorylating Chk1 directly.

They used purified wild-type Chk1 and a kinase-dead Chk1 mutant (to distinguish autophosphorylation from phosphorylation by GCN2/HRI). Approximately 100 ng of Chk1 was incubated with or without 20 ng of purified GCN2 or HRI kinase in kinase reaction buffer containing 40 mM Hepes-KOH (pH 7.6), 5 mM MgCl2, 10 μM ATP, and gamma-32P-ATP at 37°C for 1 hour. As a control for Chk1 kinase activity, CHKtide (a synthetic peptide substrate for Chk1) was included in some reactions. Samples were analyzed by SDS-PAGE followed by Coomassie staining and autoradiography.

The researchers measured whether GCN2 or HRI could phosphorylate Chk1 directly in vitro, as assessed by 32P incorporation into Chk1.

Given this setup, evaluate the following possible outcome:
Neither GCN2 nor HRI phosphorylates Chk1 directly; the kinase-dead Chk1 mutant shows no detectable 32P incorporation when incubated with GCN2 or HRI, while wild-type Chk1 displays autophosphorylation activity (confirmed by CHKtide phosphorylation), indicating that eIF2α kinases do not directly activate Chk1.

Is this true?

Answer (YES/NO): YES